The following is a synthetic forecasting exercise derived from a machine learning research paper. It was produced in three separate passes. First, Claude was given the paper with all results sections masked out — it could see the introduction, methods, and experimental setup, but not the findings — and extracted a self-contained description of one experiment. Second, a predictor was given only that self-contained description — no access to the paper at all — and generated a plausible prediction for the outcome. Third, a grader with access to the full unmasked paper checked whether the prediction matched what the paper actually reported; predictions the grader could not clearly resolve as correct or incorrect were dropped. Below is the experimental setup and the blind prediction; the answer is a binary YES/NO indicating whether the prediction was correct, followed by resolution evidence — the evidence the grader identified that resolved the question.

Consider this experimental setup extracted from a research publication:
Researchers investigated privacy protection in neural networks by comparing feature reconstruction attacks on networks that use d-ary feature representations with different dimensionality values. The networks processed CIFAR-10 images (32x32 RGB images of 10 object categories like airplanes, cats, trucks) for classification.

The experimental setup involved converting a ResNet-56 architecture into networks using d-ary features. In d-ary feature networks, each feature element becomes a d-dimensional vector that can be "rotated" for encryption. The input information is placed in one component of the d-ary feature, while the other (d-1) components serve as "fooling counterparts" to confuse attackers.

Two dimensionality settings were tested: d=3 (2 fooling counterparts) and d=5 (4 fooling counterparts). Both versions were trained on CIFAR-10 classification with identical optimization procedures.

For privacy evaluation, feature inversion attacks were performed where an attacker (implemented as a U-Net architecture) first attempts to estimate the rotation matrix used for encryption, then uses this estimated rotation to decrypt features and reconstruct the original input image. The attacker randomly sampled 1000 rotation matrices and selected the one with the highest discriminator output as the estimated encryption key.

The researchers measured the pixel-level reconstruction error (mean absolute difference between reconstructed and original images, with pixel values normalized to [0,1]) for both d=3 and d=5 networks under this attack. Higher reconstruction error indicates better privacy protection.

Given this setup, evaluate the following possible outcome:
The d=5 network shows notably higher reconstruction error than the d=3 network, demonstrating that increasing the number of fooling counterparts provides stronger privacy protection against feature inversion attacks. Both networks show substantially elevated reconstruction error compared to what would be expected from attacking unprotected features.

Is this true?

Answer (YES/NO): YES